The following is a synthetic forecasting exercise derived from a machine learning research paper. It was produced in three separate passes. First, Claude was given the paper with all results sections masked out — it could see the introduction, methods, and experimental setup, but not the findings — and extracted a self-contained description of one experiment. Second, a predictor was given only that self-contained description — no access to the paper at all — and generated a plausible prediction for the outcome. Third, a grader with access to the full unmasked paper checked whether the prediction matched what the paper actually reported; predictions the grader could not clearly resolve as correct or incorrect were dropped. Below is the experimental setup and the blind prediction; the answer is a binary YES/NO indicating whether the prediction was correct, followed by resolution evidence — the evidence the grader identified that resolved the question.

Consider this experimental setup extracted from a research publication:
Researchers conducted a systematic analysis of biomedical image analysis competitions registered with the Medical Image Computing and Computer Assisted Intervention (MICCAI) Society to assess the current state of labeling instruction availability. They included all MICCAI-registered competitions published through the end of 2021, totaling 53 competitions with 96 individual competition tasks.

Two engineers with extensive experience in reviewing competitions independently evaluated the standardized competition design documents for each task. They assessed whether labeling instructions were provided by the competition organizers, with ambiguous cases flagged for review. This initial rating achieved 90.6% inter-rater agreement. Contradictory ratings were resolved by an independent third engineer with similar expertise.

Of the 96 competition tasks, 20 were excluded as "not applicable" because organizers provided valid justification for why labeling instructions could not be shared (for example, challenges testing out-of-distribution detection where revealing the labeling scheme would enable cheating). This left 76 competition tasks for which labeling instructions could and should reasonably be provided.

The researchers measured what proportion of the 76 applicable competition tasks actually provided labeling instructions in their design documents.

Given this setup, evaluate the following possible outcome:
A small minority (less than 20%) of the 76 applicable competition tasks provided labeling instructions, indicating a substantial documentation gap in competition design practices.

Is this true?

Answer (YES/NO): NO